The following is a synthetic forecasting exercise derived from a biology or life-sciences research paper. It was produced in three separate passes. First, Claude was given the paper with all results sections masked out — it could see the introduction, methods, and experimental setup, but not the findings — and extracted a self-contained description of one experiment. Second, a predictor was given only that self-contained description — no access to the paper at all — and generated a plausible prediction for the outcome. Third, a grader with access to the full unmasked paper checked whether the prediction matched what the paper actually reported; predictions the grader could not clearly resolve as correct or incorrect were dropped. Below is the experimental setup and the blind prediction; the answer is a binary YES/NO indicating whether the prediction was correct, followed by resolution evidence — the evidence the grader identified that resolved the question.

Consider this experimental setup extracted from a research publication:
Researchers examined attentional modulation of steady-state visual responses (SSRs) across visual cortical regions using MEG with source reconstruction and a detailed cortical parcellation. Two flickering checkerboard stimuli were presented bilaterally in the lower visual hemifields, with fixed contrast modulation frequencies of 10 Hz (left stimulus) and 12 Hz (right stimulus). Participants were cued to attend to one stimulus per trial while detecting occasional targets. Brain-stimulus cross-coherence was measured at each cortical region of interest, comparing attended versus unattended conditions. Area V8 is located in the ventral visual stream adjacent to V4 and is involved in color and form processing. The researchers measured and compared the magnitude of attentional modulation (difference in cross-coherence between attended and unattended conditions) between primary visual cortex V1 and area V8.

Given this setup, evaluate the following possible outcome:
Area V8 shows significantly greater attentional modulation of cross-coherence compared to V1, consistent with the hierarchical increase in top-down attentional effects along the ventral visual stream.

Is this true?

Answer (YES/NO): NO